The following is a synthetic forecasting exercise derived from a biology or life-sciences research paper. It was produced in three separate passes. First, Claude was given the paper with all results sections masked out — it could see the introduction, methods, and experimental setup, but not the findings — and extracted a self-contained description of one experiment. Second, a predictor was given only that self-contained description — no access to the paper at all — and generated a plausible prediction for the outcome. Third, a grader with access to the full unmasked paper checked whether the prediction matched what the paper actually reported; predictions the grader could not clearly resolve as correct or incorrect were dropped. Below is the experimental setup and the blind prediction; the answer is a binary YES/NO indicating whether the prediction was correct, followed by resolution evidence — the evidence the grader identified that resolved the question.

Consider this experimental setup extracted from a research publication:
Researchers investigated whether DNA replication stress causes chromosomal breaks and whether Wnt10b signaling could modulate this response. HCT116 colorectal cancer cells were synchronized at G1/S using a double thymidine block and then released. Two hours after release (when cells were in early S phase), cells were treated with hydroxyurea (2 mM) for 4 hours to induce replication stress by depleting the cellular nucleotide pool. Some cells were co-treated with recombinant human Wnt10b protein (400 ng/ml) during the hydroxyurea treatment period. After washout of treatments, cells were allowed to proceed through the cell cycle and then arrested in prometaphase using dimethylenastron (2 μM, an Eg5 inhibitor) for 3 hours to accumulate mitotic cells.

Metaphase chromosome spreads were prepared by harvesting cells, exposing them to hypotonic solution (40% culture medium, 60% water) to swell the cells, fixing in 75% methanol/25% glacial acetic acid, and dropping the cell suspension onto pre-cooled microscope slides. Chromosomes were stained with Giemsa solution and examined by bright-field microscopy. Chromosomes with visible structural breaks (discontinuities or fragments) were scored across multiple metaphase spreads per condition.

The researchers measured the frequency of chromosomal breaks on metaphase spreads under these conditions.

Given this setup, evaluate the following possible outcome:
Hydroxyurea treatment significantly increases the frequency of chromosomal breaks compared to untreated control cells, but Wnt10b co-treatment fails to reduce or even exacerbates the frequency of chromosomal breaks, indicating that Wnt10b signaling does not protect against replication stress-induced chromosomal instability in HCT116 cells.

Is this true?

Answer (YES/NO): NO